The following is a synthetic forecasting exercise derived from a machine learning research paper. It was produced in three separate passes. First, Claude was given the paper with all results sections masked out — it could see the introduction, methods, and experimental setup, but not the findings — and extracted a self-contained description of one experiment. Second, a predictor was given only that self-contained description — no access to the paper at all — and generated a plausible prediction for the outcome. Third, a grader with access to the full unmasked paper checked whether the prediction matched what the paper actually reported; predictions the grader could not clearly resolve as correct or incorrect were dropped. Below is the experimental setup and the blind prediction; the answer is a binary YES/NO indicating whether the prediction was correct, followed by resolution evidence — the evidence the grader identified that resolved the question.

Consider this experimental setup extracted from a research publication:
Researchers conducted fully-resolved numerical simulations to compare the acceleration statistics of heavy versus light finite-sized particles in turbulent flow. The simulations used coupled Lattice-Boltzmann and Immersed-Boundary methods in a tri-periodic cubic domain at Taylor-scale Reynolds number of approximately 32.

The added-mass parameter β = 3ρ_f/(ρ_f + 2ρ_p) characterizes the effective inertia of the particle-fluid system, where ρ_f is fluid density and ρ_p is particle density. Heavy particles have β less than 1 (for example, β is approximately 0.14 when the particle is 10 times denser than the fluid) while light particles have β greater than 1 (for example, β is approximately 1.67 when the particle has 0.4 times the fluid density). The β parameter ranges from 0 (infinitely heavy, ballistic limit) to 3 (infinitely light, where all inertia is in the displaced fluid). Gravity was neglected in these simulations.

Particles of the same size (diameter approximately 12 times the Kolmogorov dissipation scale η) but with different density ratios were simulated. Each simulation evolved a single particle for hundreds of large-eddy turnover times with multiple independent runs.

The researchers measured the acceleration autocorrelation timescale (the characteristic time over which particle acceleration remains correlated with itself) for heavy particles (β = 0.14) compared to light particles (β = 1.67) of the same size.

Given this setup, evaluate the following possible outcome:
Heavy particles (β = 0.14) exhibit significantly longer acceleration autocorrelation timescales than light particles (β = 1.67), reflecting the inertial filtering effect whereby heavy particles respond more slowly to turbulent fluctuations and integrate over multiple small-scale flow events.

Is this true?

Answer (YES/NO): YES